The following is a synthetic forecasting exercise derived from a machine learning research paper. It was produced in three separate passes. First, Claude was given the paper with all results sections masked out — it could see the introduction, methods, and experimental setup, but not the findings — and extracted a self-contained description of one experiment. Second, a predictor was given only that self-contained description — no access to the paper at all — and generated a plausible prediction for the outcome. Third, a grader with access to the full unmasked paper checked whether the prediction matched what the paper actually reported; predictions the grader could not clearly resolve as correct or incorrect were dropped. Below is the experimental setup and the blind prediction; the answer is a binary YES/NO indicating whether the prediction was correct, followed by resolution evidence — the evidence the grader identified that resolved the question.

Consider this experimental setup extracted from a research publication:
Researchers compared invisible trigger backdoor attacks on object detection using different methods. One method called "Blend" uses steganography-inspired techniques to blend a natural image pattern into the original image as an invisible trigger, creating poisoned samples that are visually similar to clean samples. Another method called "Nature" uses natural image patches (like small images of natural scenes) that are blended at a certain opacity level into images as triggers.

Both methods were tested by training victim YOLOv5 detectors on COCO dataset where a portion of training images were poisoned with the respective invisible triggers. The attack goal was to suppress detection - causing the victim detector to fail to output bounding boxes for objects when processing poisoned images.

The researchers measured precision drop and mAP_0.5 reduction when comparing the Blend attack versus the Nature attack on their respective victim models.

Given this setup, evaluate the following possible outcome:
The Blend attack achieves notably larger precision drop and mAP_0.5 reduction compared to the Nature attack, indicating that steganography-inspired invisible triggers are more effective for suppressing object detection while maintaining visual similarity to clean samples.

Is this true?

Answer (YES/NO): YES